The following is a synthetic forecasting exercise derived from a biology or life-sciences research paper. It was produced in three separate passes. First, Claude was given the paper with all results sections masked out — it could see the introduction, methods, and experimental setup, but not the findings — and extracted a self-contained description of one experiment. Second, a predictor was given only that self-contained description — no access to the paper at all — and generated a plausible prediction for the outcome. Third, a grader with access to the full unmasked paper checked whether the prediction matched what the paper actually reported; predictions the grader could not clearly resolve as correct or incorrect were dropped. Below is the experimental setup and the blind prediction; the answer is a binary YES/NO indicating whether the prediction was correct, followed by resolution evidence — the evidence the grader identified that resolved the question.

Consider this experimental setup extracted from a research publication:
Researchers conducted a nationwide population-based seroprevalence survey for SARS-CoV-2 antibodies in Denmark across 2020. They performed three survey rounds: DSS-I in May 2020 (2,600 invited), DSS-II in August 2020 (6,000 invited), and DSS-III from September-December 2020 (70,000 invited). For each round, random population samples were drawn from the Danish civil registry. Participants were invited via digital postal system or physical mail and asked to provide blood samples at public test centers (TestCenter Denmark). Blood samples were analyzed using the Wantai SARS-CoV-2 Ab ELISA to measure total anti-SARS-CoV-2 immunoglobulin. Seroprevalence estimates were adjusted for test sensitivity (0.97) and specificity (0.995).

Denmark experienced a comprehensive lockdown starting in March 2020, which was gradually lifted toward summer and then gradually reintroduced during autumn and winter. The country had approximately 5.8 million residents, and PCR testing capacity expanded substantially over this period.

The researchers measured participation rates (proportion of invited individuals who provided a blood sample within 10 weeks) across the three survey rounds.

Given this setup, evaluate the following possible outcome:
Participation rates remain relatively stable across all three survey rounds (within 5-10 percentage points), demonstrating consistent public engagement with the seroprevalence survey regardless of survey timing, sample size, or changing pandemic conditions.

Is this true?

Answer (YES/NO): NO